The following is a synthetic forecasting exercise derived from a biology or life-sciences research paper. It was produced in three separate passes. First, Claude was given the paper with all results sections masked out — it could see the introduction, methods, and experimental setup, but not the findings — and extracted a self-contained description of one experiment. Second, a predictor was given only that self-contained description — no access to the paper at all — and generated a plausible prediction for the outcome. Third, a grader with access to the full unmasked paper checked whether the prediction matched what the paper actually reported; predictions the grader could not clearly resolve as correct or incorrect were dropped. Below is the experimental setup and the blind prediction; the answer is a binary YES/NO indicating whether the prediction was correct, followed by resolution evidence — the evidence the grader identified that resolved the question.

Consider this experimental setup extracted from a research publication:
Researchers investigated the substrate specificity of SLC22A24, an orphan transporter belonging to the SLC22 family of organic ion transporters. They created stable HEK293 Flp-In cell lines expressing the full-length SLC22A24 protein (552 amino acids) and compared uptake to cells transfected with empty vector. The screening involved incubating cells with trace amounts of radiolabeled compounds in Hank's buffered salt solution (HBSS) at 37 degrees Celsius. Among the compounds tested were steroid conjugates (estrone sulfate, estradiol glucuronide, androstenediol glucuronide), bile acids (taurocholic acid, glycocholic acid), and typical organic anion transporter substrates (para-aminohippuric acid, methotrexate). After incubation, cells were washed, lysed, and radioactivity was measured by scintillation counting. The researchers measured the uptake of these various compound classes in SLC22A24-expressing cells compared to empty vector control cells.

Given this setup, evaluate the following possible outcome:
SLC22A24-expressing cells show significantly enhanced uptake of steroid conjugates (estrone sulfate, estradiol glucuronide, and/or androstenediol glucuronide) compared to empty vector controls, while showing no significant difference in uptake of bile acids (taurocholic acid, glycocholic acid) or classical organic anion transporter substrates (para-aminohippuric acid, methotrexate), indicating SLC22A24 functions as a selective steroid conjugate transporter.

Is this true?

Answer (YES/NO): NO